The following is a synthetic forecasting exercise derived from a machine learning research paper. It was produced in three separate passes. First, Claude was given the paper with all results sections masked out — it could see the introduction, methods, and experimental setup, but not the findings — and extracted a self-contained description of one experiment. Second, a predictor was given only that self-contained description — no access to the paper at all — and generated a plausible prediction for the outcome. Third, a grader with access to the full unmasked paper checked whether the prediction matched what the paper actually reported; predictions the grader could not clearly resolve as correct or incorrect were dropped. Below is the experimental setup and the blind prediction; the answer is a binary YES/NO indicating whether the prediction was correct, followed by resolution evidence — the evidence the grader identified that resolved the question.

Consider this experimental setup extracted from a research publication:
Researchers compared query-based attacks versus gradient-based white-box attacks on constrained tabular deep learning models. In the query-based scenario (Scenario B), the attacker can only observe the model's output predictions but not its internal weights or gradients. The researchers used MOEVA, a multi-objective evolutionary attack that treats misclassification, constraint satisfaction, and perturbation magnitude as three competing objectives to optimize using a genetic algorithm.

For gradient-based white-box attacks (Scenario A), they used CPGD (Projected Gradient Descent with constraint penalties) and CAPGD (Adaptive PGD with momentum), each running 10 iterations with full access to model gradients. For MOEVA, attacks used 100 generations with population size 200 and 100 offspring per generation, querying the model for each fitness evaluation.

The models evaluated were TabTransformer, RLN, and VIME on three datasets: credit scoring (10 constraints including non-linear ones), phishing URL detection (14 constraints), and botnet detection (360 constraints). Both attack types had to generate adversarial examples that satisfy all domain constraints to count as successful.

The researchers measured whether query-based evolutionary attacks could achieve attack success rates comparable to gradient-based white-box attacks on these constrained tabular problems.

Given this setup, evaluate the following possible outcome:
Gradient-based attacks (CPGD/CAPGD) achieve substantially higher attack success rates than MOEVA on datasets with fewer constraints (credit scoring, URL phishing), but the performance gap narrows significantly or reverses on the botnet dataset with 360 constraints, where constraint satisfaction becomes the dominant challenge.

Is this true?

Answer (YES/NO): NO